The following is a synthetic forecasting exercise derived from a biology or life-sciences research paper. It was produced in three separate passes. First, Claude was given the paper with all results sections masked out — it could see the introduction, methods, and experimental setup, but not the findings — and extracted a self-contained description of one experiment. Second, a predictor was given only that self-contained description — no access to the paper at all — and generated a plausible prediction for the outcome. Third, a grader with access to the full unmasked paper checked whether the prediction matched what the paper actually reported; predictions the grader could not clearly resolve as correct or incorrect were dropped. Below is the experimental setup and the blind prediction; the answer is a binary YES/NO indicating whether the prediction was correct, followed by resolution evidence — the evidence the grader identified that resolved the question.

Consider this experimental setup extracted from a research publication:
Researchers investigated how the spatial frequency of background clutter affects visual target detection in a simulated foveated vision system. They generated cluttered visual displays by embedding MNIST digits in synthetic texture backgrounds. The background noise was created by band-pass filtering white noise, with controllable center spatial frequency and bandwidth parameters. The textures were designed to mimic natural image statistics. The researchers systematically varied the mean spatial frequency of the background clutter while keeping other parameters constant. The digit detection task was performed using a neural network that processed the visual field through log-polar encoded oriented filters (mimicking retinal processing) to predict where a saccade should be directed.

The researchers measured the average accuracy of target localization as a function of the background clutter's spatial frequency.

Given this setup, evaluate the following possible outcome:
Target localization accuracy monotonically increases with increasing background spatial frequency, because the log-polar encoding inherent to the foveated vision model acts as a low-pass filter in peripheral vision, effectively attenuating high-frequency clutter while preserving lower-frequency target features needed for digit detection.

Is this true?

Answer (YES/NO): NO